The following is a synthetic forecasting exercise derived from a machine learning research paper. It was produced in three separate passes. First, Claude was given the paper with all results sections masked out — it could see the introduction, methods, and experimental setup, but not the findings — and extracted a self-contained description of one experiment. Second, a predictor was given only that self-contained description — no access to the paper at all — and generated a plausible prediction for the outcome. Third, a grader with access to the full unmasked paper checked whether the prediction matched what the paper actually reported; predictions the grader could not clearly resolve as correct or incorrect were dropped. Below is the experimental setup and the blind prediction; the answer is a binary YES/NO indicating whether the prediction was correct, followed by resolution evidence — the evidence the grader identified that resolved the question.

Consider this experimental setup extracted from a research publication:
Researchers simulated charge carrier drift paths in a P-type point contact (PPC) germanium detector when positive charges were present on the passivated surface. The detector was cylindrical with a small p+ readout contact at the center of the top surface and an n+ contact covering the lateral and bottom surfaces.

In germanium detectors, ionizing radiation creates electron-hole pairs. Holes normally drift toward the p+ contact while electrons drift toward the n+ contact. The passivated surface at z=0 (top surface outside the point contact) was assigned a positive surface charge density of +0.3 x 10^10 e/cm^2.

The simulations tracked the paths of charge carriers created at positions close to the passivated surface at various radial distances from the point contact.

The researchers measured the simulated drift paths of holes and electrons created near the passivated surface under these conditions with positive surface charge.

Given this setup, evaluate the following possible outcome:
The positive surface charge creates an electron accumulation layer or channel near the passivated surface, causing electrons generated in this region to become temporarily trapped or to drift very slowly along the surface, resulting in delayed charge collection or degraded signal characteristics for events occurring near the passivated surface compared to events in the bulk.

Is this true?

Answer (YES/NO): YES